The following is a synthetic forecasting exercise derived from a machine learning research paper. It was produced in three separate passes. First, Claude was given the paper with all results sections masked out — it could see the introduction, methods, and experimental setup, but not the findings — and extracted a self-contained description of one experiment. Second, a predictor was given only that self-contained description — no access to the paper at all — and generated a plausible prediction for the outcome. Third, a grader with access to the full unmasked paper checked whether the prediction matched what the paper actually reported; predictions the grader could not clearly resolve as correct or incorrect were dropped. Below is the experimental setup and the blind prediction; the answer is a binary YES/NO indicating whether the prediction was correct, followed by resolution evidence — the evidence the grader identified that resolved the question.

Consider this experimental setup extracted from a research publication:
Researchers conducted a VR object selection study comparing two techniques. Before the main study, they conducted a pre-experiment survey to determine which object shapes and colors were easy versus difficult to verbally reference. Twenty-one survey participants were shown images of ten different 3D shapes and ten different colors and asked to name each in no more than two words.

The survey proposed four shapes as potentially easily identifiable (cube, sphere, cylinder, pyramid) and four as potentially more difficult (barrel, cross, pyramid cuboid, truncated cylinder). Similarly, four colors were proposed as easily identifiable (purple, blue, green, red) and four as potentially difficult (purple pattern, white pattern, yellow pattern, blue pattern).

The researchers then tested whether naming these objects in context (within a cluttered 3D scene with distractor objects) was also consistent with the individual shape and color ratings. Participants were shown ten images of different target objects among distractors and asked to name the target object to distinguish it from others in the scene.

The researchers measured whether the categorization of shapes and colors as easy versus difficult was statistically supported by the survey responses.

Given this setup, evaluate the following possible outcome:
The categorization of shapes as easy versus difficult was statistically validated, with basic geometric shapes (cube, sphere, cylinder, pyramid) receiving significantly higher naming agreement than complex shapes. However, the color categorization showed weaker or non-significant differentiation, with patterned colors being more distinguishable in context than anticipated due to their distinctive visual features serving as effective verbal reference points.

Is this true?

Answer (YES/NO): NO